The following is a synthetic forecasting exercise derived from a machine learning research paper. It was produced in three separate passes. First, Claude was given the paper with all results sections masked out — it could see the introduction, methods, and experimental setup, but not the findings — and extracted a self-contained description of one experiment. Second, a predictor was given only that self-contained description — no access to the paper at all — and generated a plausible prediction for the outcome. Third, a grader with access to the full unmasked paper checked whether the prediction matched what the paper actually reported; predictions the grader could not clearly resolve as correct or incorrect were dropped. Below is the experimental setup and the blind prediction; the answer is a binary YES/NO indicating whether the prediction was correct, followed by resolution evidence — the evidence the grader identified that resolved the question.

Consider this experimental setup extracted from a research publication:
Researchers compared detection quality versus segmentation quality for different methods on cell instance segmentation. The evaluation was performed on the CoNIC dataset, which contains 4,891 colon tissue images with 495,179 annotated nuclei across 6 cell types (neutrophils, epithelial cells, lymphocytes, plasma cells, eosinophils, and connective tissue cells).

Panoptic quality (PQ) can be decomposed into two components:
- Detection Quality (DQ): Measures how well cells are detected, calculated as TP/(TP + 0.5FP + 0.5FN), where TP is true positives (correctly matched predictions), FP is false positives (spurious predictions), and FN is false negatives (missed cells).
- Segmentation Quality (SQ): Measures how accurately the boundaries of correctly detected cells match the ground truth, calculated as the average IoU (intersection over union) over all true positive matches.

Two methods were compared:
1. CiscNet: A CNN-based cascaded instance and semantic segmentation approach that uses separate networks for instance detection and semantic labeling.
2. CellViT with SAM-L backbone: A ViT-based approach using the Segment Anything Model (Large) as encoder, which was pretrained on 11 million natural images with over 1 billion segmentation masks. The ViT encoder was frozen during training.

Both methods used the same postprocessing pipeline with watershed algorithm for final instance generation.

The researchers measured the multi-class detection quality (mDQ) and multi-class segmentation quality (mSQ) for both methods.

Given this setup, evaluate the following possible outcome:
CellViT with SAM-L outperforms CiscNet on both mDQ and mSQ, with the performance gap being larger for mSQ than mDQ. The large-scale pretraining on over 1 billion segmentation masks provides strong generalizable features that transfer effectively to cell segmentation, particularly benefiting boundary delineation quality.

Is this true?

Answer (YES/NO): NO